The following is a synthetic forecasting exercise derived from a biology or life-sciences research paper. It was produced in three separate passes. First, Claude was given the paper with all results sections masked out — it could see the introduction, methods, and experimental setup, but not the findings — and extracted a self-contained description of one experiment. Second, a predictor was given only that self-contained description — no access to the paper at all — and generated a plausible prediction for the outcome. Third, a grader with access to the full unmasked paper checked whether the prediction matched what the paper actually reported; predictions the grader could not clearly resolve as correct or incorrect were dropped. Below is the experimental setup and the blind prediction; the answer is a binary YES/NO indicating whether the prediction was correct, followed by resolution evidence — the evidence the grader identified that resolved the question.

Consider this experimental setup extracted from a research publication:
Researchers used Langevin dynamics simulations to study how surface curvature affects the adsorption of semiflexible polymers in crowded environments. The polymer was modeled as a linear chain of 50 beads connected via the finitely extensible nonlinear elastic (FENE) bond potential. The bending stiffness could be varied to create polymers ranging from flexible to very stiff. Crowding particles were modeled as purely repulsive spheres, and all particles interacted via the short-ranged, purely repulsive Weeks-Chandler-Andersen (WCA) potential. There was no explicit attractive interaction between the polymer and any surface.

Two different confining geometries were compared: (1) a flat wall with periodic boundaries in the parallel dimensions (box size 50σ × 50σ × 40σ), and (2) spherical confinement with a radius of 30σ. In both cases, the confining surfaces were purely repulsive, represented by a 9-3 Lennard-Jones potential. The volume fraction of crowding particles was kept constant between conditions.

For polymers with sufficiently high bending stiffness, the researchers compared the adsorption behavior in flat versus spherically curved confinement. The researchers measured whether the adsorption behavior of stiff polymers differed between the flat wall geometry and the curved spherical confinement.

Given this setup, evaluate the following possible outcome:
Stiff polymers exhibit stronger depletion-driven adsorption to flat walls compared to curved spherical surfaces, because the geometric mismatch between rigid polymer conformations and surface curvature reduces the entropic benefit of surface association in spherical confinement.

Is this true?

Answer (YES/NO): NO